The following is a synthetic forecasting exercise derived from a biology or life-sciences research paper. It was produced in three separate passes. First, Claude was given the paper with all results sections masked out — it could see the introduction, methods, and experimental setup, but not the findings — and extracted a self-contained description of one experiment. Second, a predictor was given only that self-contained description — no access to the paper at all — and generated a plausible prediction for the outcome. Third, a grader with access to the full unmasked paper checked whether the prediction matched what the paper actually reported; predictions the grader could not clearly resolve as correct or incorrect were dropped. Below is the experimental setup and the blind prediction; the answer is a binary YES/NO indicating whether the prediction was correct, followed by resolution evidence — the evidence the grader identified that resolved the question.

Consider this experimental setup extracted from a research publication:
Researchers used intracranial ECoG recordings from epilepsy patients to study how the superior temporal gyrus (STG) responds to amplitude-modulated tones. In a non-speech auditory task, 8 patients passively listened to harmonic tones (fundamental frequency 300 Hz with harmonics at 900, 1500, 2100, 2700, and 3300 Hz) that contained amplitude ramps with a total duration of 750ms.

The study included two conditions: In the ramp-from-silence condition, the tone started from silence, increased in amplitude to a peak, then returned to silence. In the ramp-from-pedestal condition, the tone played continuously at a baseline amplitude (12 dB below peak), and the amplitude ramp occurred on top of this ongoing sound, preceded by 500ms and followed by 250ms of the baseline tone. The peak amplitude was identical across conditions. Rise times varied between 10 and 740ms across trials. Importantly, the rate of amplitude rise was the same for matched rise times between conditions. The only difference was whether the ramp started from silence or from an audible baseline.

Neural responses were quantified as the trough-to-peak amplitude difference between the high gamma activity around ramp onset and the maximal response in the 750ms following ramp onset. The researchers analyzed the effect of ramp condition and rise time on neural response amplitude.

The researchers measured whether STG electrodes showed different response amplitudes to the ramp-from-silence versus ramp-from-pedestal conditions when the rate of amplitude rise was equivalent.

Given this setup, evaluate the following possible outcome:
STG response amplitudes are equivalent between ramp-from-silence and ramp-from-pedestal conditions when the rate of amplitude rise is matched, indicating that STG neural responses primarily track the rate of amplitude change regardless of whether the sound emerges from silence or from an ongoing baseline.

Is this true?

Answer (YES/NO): NO